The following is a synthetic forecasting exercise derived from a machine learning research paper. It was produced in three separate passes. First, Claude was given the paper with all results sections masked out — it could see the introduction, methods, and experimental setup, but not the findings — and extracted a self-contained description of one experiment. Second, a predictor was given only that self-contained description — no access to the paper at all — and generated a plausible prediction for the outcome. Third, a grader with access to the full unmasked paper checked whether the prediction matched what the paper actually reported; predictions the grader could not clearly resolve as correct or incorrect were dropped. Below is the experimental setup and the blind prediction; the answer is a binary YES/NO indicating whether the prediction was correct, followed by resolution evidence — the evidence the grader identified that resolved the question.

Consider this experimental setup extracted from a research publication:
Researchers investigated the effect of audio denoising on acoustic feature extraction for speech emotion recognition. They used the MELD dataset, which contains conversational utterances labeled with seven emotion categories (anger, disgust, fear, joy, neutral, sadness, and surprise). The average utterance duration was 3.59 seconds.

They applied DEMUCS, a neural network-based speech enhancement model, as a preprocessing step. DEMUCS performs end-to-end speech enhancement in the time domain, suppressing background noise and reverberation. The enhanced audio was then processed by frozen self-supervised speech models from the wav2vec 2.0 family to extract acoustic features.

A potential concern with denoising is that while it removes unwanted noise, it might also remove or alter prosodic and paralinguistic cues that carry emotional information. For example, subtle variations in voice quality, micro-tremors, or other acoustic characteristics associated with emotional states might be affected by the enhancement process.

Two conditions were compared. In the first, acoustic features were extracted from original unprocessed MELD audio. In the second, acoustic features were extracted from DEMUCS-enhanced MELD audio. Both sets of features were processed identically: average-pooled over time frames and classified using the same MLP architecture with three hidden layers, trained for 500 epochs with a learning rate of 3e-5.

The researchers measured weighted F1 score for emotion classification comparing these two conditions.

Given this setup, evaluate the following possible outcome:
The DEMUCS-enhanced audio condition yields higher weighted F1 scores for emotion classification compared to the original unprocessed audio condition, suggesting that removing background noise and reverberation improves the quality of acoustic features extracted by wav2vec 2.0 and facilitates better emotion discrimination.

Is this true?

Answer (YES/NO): NO